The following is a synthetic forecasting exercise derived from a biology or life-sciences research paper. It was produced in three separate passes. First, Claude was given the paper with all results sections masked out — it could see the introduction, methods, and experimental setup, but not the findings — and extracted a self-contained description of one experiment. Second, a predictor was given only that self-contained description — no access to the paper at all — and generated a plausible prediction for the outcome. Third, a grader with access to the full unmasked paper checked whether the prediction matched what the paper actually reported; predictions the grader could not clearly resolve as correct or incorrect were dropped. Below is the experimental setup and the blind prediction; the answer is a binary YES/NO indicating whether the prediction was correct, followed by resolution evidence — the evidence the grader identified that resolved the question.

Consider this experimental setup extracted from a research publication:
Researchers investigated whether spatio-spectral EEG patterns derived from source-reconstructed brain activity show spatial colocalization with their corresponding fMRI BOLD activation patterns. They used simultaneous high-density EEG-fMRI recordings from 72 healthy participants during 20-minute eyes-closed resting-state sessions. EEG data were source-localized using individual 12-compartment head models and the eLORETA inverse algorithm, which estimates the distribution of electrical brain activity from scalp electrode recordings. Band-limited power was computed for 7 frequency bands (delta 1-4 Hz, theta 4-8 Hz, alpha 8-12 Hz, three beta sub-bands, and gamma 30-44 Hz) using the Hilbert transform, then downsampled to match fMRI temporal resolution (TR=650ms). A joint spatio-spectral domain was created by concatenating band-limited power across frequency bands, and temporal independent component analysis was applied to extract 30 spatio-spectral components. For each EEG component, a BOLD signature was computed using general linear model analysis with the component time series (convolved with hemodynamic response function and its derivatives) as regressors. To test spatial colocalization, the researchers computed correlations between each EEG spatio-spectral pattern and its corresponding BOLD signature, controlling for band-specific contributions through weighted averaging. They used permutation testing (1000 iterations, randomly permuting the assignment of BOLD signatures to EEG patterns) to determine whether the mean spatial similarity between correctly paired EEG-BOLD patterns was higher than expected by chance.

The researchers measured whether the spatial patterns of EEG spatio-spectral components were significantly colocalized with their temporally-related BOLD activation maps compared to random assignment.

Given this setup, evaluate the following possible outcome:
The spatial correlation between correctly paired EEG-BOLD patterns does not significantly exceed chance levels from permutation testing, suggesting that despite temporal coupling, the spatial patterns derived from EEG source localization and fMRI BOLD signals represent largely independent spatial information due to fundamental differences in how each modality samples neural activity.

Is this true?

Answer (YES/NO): NO